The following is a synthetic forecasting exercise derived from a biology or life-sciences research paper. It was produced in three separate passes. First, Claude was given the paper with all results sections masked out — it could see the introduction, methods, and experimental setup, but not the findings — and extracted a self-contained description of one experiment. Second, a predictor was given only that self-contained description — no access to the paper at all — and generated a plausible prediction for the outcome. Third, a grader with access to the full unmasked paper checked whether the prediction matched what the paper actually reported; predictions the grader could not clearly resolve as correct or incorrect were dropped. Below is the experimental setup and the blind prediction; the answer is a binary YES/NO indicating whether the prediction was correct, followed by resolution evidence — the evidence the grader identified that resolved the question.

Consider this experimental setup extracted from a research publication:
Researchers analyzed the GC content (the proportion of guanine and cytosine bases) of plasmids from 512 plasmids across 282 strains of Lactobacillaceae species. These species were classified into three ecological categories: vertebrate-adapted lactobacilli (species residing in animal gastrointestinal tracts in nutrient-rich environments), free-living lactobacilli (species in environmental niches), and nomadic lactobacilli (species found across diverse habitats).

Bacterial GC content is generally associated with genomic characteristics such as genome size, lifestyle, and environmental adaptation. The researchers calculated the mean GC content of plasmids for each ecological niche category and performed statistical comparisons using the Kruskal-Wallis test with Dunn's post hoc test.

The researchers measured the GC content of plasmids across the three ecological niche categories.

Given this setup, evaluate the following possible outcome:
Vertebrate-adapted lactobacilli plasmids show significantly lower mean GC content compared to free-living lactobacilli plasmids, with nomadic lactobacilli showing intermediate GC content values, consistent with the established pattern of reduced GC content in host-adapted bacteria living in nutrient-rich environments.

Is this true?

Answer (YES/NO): NO